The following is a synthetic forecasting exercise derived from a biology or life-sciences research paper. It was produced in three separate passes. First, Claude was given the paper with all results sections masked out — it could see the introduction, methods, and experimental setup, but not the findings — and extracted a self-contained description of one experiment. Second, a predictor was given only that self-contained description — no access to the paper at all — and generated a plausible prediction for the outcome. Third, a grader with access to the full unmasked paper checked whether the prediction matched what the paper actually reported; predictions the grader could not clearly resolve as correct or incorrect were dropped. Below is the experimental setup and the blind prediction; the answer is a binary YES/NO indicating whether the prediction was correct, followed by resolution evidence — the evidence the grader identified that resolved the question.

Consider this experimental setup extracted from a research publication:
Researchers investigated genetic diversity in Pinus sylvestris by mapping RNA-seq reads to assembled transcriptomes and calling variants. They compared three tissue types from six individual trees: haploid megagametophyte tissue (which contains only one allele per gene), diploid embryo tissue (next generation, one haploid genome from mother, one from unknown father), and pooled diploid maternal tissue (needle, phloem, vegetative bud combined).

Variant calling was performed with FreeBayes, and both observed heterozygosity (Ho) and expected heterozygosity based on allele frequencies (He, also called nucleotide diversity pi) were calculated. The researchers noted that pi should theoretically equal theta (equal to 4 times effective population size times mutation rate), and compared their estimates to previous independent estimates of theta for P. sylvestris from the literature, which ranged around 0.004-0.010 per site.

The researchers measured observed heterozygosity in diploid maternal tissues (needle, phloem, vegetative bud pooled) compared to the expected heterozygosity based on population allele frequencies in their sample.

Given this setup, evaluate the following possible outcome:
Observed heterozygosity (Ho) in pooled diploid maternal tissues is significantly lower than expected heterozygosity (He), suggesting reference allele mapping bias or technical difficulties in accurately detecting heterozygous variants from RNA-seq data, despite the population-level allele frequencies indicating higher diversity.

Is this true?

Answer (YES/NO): NO